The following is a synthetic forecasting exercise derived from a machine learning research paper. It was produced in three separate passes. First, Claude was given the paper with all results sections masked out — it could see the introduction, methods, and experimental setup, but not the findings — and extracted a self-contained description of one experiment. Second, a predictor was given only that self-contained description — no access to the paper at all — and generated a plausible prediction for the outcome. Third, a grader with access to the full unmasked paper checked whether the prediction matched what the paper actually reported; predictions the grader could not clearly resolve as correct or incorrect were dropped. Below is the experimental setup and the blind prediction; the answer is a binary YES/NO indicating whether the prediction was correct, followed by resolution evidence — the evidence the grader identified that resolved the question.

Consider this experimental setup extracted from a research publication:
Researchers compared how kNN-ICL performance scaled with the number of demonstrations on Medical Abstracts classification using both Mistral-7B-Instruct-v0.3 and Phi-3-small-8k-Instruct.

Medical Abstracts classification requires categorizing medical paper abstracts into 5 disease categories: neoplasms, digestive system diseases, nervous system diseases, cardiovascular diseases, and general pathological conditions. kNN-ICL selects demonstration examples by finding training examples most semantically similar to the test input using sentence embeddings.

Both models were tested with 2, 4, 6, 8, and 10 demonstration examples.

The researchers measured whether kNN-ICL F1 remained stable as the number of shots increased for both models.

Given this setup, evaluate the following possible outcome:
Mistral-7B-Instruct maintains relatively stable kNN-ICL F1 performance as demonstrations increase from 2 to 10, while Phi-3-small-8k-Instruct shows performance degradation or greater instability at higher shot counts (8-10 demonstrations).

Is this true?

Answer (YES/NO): NO